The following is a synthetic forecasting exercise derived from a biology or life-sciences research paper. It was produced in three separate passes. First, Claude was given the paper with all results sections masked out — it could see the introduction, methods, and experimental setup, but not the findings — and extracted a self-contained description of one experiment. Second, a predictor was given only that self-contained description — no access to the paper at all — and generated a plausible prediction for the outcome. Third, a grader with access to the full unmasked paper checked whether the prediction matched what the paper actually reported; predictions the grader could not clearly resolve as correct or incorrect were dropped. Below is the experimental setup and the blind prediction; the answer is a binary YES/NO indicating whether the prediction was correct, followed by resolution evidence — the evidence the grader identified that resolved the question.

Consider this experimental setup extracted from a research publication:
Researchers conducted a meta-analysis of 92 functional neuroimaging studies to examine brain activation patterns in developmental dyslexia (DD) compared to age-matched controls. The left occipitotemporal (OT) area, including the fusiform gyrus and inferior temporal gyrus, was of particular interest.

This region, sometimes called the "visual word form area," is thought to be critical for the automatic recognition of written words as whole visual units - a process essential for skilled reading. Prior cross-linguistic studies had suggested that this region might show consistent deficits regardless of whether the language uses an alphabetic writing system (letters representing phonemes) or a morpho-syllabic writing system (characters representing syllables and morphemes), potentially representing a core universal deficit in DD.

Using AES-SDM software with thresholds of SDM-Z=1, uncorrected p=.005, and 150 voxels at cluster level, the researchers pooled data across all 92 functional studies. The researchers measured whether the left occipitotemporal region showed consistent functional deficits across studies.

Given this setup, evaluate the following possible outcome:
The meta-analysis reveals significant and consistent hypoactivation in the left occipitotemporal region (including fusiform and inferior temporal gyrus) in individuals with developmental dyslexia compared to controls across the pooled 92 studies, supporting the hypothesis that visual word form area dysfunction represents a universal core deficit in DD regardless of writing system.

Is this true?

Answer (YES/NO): NO